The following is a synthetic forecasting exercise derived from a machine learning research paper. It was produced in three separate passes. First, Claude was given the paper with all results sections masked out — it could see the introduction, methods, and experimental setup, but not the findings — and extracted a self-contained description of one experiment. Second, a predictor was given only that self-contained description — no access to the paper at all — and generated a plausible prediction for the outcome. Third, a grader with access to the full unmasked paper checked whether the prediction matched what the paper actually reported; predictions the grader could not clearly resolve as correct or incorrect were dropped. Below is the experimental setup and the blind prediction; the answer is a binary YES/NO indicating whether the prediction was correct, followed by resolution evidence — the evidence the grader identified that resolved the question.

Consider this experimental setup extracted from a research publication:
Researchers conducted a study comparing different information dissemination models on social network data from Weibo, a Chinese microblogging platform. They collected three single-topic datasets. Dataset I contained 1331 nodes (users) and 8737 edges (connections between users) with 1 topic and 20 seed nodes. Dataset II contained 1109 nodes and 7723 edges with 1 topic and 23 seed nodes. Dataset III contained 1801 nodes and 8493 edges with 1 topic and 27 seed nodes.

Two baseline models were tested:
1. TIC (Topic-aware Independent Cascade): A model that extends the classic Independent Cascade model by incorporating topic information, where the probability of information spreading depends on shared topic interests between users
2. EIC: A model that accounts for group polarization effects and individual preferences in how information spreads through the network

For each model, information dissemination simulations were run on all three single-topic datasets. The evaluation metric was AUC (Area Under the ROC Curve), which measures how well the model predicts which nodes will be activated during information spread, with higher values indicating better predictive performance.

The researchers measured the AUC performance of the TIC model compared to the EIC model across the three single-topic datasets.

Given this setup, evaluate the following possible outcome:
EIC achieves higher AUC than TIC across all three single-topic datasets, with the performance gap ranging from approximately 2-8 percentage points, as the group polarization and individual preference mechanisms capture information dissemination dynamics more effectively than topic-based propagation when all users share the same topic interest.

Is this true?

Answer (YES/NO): YES